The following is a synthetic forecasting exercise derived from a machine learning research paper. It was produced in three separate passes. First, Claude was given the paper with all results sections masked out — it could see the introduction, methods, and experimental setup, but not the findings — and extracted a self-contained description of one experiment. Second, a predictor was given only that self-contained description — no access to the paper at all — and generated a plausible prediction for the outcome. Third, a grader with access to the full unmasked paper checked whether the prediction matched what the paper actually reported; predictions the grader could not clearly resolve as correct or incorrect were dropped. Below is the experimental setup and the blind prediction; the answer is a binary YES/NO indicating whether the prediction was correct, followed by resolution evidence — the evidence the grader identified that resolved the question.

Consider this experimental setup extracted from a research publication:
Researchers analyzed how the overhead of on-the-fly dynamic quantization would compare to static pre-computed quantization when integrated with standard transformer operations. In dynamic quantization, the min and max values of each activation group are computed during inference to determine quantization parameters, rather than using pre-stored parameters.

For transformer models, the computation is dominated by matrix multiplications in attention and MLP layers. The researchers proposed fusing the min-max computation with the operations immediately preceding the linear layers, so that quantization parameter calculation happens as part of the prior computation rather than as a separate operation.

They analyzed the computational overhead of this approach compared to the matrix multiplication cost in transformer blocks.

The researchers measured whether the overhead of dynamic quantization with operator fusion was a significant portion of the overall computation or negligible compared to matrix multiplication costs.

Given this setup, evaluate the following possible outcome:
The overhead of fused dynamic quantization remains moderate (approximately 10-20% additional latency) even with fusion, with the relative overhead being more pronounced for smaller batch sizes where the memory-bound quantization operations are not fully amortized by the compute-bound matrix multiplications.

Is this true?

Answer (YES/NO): NO